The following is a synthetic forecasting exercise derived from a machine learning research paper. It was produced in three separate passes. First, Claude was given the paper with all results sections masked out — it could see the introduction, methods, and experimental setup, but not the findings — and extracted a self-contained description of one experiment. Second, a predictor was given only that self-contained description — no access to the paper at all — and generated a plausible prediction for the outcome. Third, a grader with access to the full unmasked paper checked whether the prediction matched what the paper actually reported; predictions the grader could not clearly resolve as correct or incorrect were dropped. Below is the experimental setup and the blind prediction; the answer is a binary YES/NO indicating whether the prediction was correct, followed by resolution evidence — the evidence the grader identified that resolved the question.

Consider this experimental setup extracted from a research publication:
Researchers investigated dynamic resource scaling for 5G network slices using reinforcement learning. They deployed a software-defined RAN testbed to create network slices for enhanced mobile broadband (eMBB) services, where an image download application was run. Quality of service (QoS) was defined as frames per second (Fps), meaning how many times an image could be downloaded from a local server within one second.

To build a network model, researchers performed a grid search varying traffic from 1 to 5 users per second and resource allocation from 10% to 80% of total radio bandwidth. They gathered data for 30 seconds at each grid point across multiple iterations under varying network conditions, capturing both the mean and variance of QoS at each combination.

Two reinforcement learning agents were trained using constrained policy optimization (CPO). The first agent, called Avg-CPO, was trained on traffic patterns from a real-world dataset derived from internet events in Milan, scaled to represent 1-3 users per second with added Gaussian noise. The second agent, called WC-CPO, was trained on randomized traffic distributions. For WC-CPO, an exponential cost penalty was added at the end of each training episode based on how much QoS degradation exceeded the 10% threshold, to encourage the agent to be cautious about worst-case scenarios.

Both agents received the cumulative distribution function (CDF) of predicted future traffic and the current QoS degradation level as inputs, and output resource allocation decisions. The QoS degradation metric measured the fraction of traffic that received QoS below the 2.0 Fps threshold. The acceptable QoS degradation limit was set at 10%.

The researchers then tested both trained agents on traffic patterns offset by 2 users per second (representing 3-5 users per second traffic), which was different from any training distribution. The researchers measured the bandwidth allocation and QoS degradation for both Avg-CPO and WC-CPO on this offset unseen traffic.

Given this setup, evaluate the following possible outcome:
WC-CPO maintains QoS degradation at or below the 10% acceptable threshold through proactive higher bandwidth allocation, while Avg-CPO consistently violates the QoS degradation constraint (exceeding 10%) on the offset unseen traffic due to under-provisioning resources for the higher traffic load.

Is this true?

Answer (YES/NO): YES